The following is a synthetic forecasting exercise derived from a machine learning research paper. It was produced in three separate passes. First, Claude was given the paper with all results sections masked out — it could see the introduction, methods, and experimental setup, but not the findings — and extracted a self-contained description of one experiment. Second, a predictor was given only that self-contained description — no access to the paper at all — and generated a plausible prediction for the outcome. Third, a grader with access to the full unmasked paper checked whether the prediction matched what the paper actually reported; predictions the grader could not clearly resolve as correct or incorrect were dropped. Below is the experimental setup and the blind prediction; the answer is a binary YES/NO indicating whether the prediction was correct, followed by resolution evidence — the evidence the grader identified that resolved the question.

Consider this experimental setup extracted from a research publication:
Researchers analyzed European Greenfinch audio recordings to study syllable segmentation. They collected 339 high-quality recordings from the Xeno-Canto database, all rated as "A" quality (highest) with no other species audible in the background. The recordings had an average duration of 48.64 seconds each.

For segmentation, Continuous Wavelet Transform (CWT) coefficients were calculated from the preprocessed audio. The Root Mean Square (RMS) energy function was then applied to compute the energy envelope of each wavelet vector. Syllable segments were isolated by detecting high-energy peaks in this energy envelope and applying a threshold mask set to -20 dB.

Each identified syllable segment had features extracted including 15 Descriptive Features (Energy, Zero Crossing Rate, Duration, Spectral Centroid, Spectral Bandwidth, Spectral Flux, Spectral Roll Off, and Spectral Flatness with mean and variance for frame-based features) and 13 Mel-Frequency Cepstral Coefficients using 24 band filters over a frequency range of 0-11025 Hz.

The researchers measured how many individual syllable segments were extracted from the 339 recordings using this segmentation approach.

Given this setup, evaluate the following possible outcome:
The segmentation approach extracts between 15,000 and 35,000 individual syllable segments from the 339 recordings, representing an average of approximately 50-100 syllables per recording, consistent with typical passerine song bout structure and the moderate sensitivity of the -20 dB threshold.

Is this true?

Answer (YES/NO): NO